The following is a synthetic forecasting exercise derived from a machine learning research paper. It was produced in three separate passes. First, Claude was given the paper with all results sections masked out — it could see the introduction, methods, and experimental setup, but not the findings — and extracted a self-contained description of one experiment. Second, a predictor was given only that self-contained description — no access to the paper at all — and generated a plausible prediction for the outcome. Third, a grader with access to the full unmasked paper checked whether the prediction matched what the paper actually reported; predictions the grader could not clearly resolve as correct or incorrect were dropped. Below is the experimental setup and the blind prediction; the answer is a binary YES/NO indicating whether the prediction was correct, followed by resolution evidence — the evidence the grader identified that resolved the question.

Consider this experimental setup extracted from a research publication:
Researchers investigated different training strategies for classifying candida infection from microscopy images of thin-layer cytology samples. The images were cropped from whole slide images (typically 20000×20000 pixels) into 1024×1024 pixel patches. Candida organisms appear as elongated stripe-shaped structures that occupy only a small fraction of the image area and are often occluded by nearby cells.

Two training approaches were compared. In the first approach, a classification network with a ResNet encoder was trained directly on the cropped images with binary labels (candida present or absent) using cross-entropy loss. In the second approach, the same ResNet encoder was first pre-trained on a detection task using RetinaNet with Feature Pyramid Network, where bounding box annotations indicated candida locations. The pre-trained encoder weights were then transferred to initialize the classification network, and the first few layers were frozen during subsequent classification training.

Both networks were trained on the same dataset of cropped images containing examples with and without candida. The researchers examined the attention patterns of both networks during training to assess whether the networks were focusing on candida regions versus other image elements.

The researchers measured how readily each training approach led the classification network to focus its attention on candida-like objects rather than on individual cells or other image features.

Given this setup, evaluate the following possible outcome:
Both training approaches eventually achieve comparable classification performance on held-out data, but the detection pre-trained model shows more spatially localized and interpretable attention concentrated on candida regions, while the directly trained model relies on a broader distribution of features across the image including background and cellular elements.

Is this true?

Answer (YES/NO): NO